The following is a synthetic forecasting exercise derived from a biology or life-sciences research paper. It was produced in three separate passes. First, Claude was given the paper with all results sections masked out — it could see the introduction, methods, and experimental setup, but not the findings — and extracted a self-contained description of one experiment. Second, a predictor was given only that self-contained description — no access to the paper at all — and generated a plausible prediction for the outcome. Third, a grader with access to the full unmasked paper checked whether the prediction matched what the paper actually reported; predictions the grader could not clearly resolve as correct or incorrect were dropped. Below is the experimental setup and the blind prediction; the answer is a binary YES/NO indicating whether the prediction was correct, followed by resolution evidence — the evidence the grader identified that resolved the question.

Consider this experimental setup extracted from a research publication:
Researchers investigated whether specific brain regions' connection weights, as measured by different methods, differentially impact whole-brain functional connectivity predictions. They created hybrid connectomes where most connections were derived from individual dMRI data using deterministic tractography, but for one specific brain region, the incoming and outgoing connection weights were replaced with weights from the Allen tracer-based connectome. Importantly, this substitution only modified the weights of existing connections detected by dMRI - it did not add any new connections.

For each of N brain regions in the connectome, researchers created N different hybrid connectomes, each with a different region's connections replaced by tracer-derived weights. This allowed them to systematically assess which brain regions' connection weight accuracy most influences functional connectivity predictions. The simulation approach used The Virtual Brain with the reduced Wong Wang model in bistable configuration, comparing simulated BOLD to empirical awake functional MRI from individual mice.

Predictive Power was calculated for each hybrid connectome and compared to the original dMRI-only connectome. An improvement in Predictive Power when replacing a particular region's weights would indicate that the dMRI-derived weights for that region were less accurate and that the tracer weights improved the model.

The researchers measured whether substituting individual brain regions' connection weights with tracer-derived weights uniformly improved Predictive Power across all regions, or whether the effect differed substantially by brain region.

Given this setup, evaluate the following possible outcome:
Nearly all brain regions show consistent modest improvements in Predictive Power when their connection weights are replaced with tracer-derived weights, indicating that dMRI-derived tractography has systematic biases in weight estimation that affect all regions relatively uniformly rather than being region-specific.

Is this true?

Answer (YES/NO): NO